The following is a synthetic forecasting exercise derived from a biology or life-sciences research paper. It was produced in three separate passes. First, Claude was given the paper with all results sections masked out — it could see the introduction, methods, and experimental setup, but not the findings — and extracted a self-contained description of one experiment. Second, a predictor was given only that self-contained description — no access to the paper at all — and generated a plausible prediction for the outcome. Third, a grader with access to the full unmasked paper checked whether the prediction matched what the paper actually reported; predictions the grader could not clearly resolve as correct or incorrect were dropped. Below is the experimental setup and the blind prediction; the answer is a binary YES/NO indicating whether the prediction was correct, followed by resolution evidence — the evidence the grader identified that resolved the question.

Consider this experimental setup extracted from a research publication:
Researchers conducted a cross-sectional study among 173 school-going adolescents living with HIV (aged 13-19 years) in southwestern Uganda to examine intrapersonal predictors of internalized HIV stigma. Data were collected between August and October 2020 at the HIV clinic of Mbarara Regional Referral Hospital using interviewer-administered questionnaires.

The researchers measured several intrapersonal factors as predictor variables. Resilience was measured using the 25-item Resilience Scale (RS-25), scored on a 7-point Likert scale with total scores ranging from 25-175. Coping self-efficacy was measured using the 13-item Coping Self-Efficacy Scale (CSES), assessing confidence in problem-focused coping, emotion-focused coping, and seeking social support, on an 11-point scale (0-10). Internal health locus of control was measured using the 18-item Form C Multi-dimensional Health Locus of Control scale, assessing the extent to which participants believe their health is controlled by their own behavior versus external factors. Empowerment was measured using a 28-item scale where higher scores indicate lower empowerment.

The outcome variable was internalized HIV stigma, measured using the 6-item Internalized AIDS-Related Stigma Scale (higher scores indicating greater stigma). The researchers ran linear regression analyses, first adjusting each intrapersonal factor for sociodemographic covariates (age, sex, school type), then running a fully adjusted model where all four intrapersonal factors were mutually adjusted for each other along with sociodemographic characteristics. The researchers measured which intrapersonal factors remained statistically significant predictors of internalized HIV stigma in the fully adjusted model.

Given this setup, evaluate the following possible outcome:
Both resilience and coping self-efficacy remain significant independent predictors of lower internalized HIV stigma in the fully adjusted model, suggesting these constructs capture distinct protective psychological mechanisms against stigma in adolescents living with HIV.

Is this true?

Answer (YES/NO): NO